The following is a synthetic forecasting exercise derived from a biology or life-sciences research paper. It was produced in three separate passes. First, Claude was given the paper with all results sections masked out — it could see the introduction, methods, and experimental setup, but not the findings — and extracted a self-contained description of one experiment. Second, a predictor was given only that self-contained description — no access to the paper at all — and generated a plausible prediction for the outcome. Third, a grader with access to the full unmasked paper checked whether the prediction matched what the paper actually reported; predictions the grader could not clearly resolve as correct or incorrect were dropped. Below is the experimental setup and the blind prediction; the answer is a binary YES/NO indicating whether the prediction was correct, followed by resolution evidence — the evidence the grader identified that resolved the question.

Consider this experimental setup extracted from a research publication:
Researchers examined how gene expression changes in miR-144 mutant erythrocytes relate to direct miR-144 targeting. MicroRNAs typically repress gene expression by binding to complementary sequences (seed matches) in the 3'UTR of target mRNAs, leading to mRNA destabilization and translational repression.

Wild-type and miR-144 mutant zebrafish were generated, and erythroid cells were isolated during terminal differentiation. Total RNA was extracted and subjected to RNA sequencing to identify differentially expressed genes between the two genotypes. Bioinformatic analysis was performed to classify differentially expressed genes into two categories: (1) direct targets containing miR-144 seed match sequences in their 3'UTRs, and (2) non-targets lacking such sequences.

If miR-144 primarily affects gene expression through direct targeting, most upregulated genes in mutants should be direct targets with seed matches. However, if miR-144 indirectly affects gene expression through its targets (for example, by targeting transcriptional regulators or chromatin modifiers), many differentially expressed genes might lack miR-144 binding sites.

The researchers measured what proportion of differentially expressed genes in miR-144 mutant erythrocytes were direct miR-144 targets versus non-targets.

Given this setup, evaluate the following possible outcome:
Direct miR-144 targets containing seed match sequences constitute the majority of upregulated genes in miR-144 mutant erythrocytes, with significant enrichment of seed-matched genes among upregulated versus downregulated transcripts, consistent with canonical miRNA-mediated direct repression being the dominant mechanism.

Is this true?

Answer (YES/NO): NO